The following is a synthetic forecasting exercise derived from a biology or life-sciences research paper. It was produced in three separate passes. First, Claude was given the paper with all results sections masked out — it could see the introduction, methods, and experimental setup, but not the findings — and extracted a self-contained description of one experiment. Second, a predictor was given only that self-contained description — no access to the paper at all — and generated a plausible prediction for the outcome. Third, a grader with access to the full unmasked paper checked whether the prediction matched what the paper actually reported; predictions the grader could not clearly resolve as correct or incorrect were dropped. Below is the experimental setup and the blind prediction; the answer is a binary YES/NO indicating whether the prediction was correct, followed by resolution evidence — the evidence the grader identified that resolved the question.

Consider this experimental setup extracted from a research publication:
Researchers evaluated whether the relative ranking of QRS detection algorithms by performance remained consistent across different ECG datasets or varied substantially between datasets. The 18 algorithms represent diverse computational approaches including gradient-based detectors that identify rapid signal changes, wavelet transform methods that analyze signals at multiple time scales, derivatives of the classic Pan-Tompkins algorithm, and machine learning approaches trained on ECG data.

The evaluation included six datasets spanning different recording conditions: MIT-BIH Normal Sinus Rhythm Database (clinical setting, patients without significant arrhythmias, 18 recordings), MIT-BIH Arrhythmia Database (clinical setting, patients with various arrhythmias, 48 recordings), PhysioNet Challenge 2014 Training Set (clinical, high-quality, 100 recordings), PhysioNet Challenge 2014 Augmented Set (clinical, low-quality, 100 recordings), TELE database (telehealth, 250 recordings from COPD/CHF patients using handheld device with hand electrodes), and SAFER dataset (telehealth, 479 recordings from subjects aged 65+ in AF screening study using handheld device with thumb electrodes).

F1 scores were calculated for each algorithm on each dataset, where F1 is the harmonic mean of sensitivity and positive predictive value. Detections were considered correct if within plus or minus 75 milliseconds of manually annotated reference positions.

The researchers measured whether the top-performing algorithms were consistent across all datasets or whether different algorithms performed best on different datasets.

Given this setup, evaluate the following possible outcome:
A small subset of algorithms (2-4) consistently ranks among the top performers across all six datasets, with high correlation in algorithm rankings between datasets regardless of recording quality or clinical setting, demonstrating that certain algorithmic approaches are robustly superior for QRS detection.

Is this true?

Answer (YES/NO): NO